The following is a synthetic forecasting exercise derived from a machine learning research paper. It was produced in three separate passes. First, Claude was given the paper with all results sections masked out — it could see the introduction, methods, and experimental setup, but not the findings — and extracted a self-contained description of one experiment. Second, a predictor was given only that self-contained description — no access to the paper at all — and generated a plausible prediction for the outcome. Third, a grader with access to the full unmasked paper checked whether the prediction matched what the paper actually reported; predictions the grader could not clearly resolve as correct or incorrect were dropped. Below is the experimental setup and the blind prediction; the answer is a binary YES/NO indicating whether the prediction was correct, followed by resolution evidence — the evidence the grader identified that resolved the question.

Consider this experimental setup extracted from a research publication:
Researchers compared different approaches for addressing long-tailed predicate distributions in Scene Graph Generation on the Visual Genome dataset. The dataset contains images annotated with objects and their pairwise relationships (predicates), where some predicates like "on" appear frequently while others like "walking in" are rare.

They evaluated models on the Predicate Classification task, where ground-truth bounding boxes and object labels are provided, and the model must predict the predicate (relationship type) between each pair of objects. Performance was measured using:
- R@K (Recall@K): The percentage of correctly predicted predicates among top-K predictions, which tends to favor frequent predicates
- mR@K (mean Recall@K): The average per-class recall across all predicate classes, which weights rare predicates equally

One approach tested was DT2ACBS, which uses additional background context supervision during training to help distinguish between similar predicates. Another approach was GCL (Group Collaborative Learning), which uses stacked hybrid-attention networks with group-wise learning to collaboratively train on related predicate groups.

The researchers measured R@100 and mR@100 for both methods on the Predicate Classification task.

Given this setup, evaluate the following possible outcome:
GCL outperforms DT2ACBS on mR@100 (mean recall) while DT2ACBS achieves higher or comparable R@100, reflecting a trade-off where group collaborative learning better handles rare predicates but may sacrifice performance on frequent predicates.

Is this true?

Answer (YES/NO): NO